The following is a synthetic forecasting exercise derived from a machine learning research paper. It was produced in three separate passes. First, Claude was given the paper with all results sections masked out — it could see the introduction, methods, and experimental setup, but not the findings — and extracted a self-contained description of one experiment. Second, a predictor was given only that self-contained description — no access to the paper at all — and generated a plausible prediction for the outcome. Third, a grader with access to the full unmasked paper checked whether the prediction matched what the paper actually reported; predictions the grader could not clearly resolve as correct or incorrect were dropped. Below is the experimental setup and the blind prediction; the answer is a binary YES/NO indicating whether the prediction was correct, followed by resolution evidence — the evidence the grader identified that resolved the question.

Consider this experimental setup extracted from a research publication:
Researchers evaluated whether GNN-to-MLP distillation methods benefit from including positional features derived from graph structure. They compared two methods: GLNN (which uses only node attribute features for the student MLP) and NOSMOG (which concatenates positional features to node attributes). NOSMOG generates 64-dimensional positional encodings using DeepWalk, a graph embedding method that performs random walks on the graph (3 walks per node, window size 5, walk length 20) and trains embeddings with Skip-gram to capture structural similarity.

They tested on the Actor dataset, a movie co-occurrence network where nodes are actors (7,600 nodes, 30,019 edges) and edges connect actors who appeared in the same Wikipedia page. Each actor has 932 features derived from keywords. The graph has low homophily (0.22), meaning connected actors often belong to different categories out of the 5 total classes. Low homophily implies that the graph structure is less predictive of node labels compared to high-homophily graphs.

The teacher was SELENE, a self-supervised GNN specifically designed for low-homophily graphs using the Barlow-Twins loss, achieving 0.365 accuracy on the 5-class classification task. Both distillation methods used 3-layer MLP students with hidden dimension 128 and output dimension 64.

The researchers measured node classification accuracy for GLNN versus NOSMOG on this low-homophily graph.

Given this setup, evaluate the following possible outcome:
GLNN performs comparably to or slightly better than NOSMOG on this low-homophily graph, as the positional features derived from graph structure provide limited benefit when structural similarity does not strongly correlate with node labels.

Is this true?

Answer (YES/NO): NO